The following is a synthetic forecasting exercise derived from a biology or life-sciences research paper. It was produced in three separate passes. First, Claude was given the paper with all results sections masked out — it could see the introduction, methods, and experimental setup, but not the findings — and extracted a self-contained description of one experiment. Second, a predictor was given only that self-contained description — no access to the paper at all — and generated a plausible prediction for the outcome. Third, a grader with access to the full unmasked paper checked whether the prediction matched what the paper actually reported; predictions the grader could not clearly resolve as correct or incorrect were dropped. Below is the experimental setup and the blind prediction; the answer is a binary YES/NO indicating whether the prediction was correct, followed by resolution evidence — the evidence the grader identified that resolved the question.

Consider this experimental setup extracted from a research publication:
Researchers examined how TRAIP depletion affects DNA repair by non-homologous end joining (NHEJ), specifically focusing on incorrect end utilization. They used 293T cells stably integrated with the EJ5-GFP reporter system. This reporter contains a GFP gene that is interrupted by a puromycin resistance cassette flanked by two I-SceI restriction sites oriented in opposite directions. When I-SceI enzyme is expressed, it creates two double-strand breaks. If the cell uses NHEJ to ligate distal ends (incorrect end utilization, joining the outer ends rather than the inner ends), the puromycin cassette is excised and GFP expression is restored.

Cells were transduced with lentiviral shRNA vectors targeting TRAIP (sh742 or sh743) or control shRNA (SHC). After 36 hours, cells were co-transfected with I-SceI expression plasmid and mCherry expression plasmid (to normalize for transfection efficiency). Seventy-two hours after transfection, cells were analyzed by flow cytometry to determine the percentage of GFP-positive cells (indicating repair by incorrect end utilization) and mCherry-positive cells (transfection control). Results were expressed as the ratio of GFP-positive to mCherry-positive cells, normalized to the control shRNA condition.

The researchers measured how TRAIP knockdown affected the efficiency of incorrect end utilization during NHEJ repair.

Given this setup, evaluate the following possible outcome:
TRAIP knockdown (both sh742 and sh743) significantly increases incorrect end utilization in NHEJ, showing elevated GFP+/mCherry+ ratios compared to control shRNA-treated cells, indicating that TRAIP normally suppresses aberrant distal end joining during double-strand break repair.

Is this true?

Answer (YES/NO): YES